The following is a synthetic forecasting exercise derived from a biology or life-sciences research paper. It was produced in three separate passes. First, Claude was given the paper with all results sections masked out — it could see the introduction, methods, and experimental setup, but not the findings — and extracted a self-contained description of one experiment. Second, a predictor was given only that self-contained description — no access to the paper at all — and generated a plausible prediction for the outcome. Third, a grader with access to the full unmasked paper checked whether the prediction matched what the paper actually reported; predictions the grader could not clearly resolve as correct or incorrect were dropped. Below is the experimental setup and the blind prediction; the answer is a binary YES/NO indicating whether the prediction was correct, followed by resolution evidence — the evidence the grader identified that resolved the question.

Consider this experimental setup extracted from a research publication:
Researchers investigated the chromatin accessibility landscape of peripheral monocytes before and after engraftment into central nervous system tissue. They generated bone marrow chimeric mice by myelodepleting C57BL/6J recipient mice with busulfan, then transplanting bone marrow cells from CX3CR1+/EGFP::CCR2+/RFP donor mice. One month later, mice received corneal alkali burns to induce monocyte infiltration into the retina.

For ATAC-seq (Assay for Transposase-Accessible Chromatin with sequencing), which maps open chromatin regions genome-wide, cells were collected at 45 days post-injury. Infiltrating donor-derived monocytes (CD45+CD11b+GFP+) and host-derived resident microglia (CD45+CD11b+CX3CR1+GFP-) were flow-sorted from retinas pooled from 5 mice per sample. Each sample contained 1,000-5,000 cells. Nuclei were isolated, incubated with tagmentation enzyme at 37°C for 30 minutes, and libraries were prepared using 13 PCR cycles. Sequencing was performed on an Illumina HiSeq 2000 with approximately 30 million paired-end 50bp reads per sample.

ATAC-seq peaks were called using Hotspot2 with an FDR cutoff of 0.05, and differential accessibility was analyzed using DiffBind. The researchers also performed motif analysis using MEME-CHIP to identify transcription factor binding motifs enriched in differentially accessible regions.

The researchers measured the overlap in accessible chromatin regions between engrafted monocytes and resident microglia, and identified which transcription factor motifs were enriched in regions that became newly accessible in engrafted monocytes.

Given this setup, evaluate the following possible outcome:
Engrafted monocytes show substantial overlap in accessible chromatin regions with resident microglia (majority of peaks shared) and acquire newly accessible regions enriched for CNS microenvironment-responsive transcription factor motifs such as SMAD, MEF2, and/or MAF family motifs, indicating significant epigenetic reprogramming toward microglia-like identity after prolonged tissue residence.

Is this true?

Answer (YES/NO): YES